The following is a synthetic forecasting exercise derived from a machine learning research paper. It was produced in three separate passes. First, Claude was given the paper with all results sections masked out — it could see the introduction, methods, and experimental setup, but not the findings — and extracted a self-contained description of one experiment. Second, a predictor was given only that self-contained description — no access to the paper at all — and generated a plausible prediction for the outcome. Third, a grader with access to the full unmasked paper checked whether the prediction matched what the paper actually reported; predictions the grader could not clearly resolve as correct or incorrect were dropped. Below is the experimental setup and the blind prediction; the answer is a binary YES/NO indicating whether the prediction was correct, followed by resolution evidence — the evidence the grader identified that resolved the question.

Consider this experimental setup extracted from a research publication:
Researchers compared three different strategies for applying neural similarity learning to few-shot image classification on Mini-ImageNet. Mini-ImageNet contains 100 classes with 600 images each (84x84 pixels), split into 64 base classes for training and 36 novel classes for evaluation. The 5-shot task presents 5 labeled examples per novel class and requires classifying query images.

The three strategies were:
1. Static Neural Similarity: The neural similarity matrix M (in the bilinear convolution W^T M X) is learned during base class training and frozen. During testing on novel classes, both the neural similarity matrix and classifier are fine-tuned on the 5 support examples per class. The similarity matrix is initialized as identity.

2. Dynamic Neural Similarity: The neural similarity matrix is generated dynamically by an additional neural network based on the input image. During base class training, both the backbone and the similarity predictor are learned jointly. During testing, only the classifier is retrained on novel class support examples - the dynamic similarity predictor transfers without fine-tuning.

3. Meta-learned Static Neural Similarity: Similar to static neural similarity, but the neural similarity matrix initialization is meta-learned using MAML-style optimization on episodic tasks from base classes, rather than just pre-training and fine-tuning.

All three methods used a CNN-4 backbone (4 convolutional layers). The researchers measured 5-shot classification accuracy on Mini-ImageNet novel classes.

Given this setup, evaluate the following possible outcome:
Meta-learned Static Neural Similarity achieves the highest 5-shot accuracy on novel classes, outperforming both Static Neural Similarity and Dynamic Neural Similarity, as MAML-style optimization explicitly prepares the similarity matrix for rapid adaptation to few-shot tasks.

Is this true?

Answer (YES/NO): NO